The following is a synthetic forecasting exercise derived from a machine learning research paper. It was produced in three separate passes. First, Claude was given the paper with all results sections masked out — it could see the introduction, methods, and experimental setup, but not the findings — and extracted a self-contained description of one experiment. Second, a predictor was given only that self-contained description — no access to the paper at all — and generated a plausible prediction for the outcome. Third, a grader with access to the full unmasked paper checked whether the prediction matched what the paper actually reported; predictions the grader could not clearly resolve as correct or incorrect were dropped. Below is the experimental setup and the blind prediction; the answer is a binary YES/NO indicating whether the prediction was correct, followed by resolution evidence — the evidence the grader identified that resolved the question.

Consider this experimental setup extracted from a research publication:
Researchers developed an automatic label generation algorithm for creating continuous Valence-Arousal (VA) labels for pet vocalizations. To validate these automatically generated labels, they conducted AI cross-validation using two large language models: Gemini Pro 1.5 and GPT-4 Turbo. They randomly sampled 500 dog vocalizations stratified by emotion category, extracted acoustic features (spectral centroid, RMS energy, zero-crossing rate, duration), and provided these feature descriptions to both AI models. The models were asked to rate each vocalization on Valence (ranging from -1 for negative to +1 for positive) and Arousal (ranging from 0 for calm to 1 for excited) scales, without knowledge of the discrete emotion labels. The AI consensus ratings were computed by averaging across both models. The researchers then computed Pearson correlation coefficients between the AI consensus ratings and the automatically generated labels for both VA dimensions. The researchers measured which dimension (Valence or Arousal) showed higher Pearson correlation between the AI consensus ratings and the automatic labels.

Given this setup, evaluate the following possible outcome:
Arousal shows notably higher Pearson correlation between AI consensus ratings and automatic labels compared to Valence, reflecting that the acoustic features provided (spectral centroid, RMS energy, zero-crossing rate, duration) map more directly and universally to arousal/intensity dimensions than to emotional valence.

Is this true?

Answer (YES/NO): NO